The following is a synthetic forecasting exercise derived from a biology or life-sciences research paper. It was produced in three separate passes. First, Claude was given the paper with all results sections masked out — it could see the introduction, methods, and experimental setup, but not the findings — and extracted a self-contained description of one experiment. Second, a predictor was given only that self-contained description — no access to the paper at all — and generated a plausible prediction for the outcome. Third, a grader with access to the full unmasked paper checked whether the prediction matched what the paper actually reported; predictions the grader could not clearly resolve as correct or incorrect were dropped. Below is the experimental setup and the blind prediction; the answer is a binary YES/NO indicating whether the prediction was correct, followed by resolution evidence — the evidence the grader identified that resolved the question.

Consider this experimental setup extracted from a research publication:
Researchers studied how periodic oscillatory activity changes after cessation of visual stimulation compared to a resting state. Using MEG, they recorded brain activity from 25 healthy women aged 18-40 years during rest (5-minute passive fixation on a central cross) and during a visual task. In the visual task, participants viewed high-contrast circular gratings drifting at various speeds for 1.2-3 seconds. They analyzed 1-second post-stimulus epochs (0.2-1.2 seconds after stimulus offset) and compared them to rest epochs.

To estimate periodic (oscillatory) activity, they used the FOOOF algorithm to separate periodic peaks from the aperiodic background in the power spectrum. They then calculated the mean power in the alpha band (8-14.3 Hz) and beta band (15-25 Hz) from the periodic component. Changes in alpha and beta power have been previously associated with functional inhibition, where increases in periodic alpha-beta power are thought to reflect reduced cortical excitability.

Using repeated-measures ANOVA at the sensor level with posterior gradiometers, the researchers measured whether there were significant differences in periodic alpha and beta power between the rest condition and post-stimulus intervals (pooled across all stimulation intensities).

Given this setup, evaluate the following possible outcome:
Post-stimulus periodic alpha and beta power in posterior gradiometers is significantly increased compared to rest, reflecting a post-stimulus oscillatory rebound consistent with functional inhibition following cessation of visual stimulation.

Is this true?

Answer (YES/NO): NO